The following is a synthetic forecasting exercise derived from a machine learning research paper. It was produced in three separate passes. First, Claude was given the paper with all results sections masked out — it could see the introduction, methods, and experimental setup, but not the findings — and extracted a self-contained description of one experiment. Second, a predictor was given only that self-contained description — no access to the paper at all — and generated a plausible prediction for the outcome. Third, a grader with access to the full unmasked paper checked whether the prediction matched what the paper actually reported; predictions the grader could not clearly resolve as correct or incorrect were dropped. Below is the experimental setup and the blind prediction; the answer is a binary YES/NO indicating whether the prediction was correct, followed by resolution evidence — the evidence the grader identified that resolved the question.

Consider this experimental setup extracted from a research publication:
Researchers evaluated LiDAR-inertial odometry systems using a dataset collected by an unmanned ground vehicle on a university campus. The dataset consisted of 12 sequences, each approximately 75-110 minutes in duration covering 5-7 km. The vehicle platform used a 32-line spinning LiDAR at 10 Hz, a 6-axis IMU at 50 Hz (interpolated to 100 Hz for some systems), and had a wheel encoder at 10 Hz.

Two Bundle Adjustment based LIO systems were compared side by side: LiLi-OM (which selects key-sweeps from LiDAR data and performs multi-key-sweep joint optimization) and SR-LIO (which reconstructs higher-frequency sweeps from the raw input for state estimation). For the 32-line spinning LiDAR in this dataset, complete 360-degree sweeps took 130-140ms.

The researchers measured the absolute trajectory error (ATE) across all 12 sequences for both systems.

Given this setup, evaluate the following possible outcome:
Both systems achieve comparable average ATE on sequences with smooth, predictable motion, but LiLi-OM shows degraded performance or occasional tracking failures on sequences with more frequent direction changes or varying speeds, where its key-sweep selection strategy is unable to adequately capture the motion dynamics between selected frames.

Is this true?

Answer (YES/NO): NO